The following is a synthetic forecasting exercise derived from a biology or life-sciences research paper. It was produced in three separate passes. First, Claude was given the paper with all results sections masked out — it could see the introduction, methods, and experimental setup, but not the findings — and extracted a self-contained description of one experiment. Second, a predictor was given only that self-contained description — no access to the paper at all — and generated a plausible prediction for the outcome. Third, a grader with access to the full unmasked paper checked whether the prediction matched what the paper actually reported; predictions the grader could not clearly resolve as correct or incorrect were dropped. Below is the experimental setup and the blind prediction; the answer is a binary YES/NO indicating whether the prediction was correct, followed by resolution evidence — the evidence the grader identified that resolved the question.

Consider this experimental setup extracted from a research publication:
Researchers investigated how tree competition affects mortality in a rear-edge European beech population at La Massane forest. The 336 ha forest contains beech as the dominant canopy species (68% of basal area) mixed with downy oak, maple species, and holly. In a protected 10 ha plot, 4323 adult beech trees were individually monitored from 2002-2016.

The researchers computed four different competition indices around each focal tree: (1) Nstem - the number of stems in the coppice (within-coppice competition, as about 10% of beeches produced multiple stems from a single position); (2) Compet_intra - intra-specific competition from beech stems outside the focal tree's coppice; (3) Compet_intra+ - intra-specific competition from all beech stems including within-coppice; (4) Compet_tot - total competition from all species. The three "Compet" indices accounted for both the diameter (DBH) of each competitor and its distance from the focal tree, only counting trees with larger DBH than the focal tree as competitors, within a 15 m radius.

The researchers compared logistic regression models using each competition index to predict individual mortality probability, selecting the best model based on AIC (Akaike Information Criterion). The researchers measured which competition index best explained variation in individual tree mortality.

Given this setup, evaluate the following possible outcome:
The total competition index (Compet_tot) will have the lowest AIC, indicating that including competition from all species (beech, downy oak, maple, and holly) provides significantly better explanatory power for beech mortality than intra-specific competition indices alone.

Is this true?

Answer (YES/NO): NO